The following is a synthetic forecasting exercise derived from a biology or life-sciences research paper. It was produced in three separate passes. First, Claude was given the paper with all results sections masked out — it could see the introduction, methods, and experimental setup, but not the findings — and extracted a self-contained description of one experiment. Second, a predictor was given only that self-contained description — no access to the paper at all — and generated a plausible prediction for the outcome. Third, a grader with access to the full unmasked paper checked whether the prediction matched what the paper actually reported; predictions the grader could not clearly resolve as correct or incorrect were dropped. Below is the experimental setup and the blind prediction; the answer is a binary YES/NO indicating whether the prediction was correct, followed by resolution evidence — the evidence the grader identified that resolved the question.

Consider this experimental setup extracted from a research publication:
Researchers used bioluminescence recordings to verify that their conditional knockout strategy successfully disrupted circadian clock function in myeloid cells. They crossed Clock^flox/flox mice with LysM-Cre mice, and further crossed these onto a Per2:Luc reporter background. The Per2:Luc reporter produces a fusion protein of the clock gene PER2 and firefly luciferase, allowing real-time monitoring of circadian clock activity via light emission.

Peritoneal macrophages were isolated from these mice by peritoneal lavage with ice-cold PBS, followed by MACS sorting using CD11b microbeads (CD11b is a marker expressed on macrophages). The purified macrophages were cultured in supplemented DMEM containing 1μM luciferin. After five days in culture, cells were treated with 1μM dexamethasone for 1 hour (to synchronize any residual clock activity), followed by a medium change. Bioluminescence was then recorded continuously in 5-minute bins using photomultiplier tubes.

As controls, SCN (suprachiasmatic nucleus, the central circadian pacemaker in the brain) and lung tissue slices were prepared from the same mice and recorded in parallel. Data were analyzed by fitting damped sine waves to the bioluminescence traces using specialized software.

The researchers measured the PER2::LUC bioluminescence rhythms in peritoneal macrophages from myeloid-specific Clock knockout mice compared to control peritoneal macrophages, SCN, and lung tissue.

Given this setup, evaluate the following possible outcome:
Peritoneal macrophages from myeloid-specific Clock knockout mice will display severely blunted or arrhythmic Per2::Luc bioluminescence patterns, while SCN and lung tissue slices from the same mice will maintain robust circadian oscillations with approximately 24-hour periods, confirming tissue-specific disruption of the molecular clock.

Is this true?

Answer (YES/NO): YES